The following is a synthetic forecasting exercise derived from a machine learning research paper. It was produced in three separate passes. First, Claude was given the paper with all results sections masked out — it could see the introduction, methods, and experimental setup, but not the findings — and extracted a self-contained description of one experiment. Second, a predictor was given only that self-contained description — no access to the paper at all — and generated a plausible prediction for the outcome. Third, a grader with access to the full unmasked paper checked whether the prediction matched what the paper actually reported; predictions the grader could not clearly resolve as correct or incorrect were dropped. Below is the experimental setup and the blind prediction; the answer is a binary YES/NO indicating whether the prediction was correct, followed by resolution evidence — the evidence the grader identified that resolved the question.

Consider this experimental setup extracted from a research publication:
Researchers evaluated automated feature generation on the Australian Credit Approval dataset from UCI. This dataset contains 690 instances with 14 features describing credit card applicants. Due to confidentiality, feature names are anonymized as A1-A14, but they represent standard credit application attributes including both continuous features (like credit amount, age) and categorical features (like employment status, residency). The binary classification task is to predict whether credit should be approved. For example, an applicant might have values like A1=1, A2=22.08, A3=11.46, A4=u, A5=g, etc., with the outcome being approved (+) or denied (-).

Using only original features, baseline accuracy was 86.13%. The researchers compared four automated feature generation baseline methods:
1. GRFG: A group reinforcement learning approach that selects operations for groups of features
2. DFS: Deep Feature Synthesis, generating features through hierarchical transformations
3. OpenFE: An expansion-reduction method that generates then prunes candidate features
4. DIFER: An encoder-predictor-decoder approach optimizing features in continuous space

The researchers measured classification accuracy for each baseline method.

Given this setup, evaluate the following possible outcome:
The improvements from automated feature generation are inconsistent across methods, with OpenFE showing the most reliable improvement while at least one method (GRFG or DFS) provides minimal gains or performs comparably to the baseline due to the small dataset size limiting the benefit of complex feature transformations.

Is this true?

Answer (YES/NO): NO